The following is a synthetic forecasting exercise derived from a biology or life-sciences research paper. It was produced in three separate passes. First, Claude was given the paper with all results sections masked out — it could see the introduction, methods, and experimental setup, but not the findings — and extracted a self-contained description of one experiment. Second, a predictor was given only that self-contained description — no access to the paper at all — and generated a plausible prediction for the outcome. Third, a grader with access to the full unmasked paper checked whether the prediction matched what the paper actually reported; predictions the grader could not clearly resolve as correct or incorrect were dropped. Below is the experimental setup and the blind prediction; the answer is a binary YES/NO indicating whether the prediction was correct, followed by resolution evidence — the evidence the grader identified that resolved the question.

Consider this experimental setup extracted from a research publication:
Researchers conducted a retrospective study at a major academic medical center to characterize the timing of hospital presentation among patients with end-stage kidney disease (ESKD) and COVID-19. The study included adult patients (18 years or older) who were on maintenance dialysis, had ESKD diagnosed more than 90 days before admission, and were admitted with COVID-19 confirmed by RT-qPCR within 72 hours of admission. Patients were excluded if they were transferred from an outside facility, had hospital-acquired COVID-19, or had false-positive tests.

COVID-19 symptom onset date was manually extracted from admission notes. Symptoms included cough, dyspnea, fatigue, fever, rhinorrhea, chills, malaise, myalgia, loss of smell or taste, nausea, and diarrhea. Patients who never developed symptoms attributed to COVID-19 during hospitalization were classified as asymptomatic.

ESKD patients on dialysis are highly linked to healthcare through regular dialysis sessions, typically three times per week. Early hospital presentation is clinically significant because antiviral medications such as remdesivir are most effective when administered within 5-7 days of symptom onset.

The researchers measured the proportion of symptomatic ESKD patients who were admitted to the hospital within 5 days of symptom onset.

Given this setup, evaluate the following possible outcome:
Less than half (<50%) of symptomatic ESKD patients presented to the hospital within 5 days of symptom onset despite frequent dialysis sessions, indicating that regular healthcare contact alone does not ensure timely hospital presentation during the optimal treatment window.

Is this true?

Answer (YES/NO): NO